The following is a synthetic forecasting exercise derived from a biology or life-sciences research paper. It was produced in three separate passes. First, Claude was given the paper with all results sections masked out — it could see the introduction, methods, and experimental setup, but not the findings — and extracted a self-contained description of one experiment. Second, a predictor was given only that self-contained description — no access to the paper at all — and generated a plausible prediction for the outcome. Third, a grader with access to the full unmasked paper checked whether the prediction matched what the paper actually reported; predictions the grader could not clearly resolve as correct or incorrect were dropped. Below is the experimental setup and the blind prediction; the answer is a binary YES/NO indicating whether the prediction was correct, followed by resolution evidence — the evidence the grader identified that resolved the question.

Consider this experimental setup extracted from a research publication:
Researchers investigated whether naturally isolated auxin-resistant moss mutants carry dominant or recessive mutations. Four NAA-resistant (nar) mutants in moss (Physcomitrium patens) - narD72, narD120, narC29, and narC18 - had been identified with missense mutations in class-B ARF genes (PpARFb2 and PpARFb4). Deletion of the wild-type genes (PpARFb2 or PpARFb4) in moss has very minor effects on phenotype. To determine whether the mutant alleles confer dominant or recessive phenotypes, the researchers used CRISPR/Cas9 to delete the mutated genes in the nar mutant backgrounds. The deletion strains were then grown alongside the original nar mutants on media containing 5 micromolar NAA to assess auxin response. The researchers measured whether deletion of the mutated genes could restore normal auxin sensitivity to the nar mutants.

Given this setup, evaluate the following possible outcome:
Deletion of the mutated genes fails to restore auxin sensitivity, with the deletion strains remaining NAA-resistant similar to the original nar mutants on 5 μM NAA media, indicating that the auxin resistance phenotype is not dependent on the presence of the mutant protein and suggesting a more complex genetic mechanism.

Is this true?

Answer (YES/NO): NO